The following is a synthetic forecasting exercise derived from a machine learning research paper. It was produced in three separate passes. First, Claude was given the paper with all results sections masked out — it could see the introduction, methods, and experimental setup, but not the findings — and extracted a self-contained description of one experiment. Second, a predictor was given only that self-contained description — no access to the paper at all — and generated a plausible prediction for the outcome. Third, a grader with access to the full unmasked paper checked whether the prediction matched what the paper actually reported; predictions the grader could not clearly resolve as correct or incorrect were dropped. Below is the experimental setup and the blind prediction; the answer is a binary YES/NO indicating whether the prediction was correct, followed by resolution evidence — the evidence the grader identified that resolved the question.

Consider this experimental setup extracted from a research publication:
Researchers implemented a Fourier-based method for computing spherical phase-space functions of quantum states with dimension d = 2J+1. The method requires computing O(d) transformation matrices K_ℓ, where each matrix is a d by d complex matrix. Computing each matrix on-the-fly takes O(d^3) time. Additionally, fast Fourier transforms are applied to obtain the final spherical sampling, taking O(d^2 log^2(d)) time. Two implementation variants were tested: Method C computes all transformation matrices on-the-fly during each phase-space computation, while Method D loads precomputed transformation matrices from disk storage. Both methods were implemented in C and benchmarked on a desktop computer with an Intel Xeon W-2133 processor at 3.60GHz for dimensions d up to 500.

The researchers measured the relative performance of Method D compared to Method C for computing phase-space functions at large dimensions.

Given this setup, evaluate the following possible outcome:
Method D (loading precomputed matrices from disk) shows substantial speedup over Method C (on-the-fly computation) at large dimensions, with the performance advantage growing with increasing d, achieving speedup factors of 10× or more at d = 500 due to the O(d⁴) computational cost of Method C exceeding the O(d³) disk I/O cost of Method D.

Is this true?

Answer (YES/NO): YES